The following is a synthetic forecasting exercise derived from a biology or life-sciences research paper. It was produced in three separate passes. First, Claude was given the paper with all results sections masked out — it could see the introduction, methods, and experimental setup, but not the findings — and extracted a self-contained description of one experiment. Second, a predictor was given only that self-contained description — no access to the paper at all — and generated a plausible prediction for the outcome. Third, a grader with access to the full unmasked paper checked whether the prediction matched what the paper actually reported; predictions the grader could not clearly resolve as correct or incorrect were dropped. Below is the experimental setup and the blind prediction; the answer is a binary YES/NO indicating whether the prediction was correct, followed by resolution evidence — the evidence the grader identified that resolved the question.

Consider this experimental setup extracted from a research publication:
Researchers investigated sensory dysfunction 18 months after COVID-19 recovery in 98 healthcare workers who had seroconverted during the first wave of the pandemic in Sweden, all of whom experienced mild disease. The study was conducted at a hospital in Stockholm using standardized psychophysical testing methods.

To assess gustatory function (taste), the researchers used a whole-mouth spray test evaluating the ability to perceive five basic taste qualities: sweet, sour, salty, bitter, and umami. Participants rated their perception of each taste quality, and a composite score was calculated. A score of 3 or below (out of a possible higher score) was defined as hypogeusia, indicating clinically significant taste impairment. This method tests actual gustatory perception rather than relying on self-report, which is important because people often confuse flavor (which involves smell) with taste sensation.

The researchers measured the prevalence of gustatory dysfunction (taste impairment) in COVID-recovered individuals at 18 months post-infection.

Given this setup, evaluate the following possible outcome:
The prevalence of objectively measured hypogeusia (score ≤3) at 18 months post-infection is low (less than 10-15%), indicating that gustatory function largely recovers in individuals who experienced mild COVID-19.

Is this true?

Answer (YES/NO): YES